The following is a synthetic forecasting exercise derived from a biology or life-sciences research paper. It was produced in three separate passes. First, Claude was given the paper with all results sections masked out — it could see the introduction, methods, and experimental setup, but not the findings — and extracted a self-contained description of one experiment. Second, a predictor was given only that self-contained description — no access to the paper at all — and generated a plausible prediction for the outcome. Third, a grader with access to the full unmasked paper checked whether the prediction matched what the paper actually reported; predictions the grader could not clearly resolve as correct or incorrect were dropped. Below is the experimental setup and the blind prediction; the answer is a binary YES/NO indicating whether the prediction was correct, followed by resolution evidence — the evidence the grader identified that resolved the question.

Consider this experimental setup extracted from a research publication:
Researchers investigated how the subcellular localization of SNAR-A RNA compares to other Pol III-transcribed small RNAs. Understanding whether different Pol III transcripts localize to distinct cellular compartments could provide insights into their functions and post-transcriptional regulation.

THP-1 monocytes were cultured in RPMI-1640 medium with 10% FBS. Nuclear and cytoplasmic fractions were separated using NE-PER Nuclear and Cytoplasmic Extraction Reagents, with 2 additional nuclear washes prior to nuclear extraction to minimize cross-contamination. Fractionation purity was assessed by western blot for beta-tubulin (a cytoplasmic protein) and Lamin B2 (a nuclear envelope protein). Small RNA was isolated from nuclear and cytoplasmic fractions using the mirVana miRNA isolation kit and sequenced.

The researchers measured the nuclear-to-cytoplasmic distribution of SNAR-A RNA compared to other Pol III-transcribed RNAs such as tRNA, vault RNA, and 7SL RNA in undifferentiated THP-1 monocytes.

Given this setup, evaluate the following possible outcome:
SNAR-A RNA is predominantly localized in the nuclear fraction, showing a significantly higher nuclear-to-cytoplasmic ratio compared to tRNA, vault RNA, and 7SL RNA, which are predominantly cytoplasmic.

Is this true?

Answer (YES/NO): NO